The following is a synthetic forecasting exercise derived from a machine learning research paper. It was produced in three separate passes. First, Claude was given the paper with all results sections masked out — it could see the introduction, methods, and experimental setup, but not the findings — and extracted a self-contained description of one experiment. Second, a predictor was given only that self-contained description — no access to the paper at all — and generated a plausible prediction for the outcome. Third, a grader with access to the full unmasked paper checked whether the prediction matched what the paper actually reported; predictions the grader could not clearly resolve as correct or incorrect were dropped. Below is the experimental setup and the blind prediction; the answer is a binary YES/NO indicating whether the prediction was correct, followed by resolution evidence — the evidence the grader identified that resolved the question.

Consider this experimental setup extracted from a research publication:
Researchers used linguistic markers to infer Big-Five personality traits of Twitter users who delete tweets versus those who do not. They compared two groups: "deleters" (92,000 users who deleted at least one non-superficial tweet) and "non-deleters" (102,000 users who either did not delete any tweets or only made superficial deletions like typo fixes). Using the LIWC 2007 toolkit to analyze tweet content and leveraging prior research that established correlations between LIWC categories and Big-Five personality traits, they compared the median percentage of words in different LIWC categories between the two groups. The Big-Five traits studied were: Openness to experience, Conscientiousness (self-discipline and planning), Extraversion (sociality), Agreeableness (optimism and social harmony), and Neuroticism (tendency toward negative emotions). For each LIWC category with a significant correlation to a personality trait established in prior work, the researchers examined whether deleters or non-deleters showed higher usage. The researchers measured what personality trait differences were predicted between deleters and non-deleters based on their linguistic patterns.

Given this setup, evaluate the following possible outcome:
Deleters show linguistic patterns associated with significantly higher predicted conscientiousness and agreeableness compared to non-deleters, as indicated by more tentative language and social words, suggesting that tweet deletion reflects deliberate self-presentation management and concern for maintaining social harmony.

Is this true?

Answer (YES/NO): NO